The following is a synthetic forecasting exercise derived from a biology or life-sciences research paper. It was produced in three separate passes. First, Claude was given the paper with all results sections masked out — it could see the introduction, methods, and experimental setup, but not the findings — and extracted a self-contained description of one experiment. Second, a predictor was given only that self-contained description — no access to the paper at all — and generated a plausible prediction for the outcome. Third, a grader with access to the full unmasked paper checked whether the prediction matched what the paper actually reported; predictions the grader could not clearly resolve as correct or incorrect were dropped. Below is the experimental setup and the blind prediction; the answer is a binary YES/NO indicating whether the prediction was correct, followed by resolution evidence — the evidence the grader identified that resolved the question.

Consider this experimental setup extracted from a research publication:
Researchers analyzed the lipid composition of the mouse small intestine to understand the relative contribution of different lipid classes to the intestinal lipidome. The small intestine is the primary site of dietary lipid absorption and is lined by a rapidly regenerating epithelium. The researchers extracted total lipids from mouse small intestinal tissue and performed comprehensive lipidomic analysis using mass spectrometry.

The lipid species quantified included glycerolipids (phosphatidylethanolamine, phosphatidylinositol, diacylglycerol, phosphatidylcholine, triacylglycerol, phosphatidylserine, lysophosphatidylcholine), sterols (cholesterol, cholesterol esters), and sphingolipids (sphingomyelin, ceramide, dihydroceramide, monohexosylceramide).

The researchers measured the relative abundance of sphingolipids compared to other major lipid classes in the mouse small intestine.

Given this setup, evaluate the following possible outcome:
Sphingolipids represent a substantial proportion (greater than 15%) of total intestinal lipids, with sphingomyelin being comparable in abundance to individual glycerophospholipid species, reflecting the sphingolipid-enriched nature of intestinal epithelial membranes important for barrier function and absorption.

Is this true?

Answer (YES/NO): NO